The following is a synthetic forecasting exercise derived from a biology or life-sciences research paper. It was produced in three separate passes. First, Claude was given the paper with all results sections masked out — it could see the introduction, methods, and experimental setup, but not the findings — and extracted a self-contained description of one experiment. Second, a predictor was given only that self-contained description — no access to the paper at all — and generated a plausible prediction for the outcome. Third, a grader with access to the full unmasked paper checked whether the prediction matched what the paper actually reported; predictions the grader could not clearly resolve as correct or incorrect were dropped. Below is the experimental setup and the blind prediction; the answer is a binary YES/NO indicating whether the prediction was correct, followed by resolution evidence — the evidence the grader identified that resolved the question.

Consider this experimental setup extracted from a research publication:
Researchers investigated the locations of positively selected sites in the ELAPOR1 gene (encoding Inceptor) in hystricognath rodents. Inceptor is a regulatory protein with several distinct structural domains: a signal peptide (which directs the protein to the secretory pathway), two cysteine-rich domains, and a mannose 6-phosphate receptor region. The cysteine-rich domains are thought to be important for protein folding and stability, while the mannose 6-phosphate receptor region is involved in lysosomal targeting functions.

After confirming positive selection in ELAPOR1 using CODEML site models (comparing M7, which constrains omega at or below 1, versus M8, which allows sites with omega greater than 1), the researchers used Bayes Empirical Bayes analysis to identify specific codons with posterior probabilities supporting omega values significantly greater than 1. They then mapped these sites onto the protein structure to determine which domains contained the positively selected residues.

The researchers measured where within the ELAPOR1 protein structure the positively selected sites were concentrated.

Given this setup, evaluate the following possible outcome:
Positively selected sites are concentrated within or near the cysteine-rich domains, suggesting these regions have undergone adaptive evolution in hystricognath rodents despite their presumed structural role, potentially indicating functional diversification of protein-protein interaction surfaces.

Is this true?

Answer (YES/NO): NO